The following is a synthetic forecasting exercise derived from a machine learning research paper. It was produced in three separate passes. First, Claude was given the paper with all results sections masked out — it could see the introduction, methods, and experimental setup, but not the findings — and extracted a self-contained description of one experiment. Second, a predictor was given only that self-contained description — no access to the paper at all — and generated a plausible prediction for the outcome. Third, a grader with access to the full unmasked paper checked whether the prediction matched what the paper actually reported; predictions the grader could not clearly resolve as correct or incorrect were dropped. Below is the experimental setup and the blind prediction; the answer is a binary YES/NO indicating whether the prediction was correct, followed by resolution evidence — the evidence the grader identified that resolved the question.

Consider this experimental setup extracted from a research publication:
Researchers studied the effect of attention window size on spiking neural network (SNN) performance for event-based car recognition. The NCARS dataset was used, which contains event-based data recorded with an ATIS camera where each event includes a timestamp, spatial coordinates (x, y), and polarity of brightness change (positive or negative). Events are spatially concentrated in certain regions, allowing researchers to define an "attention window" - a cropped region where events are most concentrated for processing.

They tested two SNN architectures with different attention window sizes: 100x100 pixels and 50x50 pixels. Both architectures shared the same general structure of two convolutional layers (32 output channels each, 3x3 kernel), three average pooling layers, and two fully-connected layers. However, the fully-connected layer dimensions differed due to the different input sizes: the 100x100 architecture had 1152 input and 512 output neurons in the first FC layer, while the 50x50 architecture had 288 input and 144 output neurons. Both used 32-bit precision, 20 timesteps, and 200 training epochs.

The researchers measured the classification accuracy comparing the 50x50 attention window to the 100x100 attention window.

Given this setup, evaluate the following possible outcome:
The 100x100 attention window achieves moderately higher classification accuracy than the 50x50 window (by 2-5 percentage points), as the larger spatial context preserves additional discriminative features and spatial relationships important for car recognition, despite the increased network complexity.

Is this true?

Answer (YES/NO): NO